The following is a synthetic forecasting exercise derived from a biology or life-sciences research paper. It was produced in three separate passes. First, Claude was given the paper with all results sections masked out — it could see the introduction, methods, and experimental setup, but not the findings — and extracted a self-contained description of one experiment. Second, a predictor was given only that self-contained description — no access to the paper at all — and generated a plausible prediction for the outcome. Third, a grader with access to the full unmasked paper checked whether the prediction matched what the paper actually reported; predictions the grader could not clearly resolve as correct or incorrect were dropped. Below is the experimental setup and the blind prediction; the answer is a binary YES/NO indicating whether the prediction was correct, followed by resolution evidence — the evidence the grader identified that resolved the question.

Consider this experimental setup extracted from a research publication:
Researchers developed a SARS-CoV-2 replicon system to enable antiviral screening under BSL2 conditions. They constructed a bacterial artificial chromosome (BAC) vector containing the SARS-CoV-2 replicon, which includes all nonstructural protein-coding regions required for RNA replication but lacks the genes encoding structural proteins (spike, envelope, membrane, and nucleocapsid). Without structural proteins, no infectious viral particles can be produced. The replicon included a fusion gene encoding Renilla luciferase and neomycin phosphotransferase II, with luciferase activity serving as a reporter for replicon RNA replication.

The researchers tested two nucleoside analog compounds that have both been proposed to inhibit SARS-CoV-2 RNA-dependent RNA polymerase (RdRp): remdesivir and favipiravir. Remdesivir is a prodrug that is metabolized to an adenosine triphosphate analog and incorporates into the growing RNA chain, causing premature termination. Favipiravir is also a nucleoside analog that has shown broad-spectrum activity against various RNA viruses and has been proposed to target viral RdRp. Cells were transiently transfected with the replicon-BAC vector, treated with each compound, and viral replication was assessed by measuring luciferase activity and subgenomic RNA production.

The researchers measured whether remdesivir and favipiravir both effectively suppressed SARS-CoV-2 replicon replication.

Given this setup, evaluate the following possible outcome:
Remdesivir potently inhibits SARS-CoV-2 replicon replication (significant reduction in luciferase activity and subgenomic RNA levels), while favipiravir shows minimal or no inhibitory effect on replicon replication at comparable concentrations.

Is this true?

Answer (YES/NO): YES